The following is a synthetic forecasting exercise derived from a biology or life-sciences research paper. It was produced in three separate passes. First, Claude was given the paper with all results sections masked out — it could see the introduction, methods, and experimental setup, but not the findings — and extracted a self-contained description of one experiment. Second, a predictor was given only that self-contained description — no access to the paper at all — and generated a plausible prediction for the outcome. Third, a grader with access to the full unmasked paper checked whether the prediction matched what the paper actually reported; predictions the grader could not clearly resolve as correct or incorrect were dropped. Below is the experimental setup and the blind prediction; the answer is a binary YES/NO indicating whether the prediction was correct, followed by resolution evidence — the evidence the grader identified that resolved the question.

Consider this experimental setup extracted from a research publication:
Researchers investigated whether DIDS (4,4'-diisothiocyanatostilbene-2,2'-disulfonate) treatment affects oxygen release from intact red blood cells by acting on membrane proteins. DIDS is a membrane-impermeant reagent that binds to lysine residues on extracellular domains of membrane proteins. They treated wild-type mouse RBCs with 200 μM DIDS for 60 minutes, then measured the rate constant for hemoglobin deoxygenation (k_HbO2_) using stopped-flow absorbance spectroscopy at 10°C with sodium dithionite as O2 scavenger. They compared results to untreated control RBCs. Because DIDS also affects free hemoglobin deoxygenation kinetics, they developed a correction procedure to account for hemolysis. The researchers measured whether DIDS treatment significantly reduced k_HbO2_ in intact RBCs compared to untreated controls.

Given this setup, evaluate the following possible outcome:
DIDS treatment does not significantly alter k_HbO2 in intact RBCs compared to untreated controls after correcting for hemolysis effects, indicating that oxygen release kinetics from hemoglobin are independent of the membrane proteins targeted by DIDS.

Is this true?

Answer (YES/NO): NO